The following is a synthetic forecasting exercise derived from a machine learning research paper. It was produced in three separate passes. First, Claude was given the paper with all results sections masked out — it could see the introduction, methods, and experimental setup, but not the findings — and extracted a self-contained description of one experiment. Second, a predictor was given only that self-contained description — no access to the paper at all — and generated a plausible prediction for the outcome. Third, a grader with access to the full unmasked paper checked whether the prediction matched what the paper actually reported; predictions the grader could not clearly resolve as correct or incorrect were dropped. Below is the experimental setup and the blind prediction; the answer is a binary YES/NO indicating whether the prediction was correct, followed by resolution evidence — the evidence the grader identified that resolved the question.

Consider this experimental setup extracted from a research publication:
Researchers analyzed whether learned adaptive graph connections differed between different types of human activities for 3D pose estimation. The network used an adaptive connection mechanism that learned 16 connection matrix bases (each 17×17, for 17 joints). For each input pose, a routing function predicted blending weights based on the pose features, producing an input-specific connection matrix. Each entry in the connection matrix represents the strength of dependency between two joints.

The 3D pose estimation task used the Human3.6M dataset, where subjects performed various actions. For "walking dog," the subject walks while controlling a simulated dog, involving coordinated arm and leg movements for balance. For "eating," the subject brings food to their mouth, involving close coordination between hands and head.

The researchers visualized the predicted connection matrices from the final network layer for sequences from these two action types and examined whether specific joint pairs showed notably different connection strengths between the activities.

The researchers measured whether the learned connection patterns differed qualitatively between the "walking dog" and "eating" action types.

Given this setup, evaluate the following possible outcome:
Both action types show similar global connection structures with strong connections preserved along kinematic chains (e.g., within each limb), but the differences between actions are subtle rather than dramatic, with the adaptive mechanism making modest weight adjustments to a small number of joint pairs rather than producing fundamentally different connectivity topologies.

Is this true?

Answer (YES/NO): NO